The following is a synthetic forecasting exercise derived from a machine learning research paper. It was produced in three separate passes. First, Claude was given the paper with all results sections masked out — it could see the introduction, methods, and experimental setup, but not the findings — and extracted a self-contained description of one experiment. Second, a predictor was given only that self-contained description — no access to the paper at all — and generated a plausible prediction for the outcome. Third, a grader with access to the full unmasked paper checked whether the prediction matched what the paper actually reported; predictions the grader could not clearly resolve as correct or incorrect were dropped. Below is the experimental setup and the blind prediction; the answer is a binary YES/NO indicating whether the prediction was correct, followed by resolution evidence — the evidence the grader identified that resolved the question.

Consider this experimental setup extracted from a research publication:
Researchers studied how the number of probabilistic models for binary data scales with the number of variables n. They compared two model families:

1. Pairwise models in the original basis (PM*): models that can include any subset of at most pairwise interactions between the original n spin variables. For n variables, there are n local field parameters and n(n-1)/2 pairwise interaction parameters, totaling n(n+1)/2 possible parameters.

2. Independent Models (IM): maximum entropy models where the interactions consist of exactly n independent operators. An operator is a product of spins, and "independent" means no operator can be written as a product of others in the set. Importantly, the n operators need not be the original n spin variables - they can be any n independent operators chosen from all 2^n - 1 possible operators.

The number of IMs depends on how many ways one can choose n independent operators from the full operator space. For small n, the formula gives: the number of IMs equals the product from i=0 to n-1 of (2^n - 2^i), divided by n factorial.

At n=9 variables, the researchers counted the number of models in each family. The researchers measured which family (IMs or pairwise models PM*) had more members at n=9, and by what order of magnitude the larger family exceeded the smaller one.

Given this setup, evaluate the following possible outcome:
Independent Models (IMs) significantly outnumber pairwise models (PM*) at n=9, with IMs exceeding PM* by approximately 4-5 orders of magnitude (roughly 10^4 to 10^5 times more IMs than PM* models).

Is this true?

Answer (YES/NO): YES